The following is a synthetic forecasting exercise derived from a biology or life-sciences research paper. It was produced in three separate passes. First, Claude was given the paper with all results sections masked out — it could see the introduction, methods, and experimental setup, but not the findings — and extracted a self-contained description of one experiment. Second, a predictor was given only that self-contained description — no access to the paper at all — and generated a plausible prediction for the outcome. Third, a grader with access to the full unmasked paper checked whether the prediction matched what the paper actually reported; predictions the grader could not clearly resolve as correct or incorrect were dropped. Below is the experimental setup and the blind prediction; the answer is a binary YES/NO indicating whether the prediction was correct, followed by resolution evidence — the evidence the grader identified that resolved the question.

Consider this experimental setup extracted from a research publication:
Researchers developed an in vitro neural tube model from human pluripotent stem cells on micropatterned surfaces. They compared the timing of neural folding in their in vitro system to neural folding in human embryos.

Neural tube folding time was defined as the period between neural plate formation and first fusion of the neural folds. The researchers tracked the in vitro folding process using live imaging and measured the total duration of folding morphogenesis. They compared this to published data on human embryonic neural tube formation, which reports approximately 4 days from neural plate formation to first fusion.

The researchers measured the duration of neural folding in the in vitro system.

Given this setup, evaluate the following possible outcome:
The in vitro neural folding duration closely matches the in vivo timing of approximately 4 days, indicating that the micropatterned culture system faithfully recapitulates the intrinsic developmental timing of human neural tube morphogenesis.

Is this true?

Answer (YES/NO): YES